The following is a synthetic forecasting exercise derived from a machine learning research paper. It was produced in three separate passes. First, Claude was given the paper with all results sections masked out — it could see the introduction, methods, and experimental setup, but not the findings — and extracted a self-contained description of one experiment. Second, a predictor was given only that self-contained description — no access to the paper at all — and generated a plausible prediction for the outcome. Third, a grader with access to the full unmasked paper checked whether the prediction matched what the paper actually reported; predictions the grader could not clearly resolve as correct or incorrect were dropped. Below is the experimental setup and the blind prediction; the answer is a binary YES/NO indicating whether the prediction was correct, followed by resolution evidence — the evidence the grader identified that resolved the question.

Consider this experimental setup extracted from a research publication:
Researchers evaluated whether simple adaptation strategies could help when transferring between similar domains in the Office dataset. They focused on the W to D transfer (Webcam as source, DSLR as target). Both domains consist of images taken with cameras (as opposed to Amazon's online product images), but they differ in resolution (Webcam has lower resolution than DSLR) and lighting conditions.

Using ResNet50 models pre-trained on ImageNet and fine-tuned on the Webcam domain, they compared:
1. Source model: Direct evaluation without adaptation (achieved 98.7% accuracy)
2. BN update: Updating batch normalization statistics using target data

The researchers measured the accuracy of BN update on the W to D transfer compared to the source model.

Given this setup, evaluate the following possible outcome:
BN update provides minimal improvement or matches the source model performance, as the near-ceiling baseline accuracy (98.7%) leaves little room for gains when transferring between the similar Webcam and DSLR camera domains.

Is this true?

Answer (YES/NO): YES